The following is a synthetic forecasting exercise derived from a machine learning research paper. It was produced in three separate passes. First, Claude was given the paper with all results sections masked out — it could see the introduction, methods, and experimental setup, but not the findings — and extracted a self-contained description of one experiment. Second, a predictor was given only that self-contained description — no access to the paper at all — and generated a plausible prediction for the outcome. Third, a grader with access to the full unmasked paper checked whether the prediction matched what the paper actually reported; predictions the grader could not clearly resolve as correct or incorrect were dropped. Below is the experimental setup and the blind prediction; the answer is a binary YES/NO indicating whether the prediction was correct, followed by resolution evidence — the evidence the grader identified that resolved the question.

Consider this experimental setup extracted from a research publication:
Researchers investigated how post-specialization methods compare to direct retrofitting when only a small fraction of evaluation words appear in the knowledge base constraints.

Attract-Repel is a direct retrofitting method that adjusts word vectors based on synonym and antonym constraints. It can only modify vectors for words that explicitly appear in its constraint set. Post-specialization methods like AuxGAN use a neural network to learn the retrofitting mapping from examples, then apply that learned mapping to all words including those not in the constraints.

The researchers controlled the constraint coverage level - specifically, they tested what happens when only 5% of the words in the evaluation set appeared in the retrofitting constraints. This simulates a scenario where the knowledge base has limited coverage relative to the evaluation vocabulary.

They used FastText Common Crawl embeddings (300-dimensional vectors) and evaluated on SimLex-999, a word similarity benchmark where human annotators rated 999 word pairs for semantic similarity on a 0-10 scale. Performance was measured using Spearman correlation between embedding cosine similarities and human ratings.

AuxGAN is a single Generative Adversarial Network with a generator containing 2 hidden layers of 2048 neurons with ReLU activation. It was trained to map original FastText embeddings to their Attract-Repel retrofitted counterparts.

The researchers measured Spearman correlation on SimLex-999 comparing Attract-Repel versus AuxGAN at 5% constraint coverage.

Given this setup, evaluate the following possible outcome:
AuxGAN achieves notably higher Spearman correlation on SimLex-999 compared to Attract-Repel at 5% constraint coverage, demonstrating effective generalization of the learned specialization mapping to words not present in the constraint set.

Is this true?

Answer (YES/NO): YES